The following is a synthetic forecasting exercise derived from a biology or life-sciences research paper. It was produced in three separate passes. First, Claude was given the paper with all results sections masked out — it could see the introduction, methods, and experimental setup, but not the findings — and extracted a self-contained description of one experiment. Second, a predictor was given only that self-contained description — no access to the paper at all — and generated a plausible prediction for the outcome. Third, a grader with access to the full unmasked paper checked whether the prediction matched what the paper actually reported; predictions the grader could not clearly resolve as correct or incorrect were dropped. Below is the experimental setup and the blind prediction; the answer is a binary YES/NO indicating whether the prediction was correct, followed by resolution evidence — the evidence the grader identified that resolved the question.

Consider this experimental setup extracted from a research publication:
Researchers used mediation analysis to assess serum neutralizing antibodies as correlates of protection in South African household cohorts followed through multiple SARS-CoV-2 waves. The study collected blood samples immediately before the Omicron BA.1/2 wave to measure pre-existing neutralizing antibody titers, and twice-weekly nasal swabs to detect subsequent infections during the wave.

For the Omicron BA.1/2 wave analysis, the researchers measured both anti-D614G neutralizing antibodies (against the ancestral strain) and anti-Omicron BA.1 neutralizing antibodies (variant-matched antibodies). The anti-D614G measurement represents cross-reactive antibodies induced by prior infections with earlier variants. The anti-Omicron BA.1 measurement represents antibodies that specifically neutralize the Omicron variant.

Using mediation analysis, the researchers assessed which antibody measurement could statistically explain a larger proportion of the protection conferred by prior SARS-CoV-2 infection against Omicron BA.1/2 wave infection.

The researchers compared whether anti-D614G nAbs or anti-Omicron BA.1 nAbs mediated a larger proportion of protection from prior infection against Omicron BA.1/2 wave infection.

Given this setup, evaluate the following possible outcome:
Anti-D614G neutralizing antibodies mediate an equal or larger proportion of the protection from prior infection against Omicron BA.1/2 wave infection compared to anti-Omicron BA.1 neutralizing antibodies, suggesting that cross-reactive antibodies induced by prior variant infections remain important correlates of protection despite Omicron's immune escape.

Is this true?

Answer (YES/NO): NO